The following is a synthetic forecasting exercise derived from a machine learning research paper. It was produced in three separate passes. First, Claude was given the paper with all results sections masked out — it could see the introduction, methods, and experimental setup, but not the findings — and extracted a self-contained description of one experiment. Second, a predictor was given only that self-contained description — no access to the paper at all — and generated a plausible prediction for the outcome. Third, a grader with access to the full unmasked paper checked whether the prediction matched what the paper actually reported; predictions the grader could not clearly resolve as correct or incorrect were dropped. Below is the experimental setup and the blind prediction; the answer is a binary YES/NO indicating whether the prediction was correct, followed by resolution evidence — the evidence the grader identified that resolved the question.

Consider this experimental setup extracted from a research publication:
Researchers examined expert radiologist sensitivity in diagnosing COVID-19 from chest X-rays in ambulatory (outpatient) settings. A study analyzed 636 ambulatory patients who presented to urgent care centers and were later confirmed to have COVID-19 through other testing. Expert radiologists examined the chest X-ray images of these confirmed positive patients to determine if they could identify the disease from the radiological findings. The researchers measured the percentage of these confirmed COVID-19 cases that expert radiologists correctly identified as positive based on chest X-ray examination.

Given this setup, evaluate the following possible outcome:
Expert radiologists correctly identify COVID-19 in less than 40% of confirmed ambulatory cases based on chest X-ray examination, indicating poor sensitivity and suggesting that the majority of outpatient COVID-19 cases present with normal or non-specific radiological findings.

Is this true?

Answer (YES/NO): NO